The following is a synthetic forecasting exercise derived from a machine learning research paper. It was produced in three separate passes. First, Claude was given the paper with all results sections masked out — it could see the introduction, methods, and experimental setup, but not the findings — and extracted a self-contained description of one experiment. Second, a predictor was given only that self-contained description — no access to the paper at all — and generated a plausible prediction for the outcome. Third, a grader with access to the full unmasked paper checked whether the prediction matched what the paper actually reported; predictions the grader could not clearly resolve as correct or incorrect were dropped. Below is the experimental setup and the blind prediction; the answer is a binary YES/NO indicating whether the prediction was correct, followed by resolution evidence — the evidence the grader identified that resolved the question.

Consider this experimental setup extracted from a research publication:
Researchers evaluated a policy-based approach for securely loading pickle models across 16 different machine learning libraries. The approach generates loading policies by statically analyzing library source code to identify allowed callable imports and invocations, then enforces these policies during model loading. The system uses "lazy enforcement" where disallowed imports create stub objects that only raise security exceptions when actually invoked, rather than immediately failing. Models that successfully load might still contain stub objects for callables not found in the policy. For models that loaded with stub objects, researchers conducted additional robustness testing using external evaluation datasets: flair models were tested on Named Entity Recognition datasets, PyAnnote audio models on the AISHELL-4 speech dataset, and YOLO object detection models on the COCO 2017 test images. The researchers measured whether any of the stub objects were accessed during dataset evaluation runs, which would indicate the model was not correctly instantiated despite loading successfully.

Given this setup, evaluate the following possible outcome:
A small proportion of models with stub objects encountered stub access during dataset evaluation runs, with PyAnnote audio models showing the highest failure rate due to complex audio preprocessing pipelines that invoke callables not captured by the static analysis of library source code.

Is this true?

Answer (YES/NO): NO